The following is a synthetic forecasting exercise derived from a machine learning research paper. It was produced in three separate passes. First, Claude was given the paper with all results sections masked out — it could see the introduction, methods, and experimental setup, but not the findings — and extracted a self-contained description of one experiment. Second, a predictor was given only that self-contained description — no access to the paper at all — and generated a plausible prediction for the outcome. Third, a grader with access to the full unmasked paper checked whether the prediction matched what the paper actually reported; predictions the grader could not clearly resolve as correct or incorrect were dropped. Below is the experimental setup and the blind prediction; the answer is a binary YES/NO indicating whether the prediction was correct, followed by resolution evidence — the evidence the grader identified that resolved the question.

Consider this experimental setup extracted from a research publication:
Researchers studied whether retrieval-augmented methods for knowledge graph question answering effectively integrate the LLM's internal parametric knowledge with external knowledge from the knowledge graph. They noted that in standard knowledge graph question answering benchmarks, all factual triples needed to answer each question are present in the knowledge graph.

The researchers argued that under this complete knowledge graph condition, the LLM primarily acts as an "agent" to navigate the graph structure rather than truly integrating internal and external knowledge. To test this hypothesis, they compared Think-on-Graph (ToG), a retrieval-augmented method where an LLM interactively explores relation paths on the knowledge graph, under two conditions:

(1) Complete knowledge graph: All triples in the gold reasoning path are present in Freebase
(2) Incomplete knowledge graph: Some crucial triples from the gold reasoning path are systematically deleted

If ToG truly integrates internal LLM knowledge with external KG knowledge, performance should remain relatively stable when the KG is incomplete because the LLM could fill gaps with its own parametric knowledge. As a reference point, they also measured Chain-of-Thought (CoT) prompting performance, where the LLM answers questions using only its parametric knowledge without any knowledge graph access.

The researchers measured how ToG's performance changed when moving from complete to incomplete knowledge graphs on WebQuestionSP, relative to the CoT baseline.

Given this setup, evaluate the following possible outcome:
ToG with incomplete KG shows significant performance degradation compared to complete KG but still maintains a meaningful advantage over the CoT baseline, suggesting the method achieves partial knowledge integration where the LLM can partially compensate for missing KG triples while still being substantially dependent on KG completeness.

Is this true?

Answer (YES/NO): NO